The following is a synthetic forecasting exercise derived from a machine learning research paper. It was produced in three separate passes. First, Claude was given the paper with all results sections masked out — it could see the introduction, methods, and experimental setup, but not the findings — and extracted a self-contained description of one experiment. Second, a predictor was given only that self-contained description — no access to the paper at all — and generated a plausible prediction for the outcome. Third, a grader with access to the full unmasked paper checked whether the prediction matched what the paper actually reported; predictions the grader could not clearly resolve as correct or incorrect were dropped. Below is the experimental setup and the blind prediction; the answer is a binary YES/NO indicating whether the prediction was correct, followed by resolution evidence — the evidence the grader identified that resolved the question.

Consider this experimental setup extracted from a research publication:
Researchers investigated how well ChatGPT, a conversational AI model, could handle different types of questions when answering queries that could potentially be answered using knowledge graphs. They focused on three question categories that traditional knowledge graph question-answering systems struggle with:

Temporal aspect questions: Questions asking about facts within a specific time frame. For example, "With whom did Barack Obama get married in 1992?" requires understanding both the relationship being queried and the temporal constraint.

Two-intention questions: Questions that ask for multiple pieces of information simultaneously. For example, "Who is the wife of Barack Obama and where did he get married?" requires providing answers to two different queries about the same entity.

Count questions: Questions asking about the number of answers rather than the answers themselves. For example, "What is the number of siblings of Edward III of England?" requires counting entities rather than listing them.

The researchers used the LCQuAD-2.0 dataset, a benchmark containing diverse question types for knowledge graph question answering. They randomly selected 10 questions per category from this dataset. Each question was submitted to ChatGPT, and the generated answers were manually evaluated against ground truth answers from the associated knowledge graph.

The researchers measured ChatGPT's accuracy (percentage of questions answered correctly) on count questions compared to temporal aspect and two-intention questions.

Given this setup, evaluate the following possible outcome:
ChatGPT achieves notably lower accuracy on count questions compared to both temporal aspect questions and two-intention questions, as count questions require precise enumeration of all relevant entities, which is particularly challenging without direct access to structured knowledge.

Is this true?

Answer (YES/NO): YES